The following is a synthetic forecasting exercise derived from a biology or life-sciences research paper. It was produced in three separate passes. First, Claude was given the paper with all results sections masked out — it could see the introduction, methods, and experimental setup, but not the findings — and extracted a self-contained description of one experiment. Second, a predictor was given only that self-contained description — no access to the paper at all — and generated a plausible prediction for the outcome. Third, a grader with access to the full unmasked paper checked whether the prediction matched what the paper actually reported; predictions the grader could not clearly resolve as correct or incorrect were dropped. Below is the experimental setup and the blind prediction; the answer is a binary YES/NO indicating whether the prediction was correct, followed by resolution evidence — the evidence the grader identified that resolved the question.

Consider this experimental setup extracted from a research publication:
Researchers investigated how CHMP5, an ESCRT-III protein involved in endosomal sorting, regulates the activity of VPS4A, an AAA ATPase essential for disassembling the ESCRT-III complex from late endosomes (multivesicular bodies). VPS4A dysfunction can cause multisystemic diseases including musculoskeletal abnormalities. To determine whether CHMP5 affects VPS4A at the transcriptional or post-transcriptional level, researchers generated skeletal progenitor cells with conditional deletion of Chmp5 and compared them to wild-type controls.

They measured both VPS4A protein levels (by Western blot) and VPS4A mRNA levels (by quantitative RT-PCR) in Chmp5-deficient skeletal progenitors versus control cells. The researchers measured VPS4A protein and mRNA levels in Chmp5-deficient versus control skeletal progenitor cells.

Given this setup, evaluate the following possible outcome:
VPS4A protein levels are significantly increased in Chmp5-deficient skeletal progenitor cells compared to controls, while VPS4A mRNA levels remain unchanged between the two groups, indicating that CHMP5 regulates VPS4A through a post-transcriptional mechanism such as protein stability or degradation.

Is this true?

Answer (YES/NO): NO